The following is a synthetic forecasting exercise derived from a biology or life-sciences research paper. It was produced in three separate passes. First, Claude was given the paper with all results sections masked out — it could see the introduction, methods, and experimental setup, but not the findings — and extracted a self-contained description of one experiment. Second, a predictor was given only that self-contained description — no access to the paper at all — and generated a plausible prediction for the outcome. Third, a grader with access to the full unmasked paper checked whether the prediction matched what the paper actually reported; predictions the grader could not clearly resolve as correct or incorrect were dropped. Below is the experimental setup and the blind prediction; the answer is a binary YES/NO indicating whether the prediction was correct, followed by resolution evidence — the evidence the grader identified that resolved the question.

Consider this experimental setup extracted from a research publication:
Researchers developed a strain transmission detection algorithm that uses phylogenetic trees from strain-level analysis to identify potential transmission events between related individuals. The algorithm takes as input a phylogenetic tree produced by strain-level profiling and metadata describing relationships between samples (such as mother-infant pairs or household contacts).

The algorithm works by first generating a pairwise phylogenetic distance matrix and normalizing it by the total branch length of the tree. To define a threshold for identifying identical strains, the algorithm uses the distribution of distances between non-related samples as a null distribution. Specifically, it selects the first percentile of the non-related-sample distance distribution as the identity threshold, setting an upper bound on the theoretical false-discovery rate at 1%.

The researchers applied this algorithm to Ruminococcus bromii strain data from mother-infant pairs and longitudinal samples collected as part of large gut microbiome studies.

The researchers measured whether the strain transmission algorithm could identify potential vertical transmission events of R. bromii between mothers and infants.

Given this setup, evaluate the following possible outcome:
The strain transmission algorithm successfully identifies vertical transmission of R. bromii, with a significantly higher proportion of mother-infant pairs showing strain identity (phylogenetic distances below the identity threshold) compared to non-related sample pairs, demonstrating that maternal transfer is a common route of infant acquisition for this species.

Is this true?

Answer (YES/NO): NO